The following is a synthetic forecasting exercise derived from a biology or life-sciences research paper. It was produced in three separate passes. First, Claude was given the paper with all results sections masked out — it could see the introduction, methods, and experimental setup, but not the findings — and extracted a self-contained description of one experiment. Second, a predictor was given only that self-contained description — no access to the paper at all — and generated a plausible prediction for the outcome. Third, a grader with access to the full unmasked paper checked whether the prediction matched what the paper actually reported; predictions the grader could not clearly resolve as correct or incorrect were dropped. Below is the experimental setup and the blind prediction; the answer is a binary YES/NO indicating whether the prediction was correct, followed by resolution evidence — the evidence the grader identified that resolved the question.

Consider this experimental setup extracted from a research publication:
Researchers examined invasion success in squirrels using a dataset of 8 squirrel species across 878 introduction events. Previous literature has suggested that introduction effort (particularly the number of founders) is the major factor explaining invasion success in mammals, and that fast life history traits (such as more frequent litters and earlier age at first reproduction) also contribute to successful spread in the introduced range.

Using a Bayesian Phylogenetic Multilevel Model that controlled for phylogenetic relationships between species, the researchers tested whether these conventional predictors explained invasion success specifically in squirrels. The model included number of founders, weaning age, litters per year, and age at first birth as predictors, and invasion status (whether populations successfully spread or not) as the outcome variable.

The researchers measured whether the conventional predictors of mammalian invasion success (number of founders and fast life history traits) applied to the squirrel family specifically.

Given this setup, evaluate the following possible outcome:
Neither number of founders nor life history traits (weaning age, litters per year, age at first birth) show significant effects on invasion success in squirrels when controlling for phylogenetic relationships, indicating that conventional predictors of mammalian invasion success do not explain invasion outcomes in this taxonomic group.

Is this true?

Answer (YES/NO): YES